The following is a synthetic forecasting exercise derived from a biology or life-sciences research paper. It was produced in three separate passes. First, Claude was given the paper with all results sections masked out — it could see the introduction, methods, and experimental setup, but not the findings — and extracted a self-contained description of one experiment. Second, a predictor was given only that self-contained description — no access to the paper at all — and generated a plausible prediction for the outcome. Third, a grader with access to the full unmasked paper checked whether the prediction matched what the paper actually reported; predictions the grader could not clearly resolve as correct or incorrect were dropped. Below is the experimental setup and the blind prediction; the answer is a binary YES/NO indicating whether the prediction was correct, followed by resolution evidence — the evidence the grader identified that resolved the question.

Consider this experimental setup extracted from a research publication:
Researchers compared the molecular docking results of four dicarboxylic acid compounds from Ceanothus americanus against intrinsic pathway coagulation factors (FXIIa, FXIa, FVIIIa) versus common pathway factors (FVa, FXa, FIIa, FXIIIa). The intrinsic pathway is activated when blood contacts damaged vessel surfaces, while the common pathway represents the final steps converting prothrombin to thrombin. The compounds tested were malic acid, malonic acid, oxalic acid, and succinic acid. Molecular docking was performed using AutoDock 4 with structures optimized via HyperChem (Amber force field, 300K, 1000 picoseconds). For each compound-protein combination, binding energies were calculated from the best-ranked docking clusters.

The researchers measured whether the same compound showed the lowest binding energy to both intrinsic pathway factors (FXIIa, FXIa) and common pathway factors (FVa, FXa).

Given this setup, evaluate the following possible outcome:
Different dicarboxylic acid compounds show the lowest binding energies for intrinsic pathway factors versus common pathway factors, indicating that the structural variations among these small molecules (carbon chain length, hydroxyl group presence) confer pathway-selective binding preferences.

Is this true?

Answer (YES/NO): NO